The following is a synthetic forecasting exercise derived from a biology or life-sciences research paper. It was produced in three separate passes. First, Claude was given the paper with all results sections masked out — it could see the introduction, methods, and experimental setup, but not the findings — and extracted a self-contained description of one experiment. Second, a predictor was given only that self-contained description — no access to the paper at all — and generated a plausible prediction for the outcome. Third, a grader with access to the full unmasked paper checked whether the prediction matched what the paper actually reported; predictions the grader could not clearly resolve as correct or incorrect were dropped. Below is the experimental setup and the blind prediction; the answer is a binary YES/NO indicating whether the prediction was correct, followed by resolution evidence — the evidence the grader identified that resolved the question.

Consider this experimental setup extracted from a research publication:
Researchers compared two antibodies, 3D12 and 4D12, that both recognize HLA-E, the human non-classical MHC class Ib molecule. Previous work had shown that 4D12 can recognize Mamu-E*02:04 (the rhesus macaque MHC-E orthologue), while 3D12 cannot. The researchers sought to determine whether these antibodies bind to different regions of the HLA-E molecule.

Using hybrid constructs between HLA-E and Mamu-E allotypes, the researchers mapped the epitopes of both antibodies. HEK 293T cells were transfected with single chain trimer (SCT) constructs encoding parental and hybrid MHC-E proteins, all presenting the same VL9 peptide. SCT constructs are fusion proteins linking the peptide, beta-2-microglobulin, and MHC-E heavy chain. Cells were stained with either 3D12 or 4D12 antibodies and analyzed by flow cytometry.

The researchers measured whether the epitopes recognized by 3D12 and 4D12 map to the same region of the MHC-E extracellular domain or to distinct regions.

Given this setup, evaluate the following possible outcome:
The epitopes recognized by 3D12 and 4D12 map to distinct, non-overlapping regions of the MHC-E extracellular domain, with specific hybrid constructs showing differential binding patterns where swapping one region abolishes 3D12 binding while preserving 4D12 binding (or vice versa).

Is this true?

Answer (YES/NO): YES